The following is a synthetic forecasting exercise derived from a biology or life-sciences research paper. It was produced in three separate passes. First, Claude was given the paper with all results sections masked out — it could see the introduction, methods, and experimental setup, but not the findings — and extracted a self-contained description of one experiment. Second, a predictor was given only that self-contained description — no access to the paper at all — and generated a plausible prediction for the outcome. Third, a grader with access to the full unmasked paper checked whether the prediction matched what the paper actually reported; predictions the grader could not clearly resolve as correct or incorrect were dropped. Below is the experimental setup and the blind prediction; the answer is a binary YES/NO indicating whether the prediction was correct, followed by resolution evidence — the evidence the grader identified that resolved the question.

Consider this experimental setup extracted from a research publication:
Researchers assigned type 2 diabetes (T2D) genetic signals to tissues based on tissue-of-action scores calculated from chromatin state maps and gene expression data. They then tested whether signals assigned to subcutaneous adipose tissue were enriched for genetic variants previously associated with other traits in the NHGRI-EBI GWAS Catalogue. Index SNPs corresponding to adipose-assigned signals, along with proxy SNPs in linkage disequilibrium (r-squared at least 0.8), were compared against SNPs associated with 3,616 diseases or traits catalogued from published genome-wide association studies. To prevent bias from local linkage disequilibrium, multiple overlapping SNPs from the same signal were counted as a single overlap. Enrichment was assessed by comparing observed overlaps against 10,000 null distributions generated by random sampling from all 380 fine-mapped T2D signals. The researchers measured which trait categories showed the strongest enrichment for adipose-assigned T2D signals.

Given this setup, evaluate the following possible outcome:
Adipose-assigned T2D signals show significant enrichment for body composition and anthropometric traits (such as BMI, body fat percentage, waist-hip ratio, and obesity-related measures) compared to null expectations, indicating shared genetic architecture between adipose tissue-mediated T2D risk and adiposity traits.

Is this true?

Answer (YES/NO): YES